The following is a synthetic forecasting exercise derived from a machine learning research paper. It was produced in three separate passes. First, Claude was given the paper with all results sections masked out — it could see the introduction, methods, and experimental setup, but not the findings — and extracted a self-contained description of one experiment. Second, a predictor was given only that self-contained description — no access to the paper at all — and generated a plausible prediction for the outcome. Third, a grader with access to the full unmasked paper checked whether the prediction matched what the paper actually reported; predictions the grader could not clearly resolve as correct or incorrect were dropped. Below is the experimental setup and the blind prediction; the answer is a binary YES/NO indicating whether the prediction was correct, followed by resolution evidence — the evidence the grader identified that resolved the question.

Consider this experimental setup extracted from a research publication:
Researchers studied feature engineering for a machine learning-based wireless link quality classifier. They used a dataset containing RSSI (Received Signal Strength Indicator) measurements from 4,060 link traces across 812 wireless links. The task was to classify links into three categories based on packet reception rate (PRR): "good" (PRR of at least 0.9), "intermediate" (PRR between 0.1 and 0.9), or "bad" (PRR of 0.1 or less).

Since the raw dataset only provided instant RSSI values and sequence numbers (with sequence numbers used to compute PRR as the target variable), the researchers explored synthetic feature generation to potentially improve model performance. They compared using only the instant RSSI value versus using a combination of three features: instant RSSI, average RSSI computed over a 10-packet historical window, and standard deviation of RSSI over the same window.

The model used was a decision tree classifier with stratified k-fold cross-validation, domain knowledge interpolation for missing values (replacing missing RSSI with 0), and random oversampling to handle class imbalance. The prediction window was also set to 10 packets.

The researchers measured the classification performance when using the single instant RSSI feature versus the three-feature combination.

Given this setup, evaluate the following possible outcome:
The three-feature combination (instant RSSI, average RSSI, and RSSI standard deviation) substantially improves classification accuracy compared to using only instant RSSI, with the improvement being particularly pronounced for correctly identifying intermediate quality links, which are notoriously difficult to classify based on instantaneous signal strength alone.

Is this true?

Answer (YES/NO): YES